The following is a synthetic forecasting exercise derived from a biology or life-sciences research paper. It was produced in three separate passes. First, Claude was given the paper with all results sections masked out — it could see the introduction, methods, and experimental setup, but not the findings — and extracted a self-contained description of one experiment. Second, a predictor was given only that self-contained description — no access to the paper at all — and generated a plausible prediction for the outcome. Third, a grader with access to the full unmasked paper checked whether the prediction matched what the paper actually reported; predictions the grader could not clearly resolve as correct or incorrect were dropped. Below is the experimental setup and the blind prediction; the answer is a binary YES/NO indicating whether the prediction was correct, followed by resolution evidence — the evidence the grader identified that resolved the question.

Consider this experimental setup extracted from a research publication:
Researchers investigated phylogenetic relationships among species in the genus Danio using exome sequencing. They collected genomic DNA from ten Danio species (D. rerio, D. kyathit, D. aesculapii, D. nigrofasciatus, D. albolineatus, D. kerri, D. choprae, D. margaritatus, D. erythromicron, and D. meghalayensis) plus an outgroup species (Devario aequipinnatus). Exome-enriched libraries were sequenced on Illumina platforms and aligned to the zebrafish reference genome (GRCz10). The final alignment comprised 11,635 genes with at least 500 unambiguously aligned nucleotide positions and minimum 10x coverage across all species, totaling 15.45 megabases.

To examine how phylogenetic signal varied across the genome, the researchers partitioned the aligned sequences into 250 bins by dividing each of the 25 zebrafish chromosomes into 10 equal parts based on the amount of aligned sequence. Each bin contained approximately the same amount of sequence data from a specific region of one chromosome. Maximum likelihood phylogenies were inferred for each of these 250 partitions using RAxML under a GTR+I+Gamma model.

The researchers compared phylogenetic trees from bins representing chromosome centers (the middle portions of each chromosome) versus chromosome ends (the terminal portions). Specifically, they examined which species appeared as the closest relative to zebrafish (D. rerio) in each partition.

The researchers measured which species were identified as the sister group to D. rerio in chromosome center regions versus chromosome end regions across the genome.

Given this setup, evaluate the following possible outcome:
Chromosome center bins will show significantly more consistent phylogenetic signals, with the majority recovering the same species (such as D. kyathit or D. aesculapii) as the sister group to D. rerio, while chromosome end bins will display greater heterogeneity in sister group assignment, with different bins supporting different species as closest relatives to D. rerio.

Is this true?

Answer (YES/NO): NO